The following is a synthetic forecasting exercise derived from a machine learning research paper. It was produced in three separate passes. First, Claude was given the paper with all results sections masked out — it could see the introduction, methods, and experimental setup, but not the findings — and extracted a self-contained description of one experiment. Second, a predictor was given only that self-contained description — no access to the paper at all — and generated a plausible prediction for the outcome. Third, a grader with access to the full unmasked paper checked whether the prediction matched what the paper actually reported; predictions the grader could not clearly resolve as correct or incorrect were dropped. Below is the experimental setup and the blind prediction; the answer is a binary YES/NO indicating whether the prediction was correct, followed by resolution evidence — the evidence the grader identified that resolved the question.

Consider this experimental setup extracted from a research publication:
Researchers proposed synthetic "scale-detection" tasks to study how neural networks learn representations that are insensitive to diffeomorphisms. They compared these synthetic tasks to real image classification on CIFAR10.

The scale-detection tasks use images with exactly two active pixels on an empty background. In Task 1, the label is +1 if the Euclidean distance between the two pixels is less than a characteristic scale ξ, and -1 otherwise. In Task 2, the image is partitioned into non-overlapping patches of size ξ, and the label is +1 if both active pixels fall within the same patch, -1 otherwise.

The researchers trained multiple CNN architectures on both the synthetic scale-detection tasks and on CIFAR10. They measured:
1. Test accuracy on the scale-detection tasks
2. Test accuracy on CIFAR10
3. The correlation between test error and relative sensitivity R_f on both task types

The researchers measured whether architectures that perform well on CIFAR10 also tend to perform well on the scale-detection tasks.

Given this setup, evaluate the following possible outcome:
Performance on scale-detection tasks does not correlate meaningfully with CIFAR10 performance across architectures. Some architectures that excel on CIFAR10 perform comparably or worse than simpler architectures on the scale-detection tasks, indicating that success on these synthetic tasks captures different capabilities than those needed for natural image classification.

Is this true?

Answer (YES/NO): NO